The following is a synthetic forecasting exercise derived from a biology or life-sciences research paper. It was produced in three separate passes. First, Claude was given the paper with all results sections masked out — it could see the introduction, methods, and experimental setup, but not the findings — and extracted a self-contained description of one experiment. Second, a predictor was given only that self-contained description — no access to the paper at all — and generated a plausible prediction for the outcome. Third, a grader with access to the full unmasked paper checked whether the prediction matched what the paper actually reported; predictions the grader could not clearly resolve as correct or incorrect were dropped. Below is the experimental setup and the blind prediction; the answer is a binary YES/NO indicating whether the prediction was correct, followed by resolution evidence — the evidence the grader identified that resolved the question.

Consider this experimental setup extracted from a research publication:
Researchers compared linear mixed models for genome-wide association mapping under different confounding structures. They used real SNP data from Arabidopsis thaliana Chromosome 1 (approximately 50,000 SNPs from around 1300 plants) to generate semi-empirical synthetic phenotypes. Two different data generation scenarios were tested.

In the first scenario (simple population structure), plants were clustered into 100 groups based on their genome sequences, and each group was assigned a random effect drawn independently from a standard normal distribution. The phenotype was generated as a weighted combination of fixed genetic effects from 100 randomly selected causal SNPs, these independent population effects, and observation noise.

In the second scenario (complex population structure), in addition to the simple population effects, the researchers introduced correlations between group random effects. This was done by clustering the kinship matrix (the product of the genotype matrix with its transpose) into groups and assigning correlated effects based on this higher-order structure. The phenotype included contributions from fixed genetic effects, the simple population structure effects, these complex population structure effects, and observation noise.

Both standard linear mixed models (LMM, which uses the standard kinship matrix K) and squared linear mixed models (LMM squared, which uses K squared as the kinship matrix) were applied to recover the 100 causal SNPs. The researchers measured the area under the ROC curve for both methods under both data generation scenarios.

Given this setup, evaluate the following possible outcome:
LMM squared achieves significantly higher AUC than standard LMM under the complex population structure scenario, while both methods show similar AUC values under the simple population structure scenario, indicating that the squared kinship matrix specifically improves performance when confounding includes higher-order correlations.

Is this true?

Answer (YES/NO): NO